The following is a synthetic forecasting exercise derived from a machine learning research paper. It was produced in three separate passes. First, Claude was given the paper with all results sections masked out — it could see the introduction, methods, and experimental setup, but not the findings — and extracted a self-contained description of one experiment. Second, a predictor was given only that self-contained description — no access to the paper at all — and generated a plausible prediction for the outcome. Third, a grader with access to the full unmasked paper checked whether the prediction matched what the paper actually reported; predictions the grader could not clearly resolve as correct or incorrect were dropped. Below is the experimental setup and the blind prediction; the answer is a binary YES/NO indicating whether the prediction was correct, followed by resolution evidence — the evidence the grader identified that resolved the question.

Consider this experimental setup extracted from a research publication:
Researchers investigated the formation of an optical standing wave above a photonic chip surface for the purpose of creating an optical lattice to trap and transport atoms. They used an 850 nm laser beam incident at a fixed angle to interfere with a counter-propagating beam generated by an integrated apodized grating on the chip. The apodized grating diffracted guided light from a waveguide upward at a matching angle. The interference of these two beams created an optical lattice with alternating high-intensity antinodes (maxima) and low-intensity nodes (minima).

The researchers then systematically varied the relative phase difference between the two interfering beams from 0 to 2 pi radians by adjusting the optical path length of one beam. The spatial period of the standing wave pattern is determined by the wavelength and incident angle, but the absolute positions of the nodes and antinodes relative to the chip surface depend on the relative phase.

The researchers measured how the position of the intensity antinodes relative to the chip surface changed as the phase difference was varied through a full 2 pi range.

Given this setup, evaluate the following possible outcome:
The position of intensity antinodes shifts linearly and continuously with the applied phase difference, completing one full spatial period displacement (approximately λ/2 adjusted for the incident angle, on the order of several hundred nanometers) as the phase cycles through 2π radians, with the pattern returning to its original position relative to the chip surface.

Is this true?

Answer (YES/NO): NO